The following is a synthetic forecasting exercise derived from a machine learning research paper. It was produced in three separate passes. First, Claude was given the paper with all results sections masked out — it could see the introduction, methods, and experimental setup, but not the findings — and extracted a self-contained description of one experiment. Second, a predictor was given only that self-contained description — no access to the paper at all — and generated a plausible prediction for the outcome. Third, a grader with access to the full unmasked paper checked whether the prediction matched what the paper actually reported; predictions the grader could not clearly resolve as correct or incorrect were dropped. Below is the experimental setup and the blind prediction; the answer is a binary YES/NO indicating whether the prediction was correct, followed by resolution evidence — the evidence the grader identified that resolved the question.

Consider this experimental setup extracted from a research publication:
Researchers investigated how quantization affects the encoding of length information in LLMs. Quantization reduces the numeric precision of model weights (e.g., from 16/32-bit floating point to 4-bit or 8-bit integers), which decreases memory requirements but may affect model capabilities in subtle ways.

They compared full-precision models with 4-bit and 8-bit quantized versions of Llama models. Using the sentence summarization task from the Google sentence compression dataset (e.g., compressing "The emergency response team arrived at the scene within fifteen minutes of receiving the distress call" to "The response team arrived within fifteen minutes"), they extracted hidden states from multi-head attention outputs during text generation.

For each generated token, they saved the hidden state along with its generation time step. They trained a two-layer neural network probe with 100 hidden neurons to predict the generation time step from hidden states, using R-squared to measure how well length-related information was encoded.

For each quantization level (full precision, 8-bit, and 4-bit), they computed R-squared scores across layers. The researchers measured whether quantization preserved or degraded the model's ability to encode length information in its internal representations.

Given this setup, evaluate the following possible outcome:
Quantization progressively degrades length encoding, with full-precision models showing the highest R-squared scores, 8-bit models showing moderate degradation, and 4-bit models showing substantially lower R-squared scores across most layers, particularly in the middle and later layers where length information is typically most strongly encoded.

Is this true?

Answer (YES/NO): NO